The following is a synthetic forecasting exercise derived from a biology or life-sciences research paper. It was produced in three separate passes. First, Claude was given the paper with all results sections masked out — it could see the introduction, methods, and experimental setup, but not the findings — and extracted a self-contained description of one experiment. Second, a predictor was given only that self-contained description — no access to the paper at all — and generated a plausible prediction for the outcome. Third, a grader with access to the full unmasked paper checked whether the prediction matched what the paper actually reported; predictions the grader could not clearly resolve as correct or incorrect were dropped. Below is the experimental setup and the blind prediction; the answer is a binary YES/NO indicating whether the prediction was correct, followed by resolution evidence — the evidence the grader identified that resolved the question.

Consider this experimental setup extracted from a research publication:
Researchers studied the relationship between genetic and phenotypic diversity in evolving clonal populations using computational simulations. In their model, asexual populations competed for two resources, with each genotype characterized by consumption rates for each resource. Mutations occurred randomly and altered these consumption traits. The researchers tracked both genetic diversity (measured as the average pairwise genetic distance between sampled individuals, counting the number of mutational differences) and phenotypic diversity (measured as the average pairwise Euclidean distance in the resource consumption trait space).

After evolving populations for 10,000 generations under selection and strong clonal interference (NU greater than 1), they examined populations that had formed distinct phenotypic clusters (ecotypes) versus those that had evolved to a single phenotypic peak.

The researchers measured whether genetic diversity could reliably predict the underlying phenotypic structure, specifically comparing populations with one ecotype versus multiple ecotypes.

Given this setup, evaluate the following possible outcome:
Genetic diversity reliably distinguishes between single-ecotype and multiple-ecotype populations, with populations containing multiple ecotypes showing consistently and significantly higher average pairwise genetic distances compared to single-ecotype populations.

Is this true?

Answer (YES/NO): NO